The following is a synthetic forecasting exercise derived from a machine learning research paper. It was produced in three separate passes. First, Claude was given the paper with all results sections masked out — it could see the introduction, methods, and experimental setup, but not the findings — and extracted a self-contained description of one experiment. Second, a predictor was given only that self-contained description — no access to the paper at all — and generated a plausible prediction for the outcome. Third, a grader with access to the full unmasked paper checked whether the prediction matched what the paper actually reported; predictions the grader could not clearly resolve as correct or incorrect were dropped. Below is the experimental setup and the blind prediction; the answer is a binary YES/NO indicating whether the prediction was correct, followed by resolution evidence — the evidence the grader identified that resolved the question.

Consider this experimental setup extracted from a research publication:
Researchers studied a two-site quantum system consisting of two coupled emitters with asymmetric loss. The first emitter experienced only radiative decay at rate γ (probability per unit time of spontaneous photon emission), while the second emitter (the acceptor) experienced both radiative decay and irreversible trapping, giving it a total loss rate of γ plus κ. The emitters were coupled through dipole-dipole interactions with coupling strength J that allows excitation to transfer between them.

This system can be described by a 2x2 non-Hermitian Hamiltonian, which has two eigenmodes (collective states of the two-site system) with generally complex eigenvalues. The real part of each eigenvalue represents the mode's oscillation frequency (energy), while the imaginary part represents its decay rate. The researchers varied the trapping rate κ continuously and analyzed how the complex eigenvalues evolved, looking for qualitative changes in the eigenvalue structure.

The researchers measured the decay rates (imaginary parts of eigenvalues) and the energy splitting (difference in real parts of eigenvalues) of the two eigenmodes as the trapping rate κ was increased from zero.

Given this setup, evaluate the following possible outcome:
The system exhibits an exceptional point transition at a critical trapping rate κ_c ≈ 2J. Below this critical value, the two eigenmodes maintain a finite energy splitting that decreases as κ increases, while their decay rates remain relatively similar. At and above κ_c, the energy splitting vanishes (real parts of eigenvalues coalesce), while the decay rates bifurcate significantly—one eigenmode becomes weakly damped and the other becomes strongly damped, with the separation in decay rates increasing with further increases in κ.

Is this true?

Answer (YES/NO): NO